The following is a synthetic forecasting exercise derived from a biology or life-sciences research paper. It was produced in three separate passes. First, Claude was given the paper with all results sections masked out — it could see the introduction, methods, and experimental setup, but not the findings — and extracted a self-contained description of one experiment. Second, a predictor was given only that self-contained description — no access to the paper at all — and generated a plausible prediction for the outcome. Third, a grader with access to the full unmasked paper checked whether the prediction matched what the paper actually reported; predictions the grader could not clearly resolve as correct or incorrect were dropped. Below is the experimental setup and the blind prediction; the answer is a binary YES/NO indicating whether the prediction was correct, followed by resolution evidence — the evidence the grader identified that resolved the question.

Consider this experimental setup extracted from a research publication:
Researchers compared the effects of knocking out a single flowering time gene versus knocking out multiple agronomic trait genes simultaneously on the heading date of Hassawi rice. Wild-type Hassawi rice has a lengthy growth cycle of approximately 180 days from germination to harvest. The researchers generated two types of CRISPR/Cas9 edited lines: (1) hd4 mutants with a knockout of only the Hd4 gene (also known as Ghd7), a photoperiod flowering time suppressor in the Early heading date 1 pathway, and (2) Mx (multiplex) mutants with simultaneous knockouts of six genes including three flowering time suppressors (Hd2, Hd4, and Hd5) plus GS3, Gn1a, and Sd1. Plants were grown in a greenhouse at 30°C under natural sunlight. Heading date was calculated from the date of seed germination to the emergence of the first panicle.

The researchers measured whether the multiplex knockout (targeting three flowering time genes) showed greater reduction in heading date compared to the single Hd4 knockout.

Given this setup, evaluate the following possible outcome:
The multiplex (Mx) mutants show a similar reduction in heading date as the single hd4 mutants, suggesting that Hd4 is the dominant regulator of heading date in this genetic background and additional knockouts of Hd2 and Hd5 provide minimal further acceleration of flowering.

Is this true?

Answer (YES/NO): NO